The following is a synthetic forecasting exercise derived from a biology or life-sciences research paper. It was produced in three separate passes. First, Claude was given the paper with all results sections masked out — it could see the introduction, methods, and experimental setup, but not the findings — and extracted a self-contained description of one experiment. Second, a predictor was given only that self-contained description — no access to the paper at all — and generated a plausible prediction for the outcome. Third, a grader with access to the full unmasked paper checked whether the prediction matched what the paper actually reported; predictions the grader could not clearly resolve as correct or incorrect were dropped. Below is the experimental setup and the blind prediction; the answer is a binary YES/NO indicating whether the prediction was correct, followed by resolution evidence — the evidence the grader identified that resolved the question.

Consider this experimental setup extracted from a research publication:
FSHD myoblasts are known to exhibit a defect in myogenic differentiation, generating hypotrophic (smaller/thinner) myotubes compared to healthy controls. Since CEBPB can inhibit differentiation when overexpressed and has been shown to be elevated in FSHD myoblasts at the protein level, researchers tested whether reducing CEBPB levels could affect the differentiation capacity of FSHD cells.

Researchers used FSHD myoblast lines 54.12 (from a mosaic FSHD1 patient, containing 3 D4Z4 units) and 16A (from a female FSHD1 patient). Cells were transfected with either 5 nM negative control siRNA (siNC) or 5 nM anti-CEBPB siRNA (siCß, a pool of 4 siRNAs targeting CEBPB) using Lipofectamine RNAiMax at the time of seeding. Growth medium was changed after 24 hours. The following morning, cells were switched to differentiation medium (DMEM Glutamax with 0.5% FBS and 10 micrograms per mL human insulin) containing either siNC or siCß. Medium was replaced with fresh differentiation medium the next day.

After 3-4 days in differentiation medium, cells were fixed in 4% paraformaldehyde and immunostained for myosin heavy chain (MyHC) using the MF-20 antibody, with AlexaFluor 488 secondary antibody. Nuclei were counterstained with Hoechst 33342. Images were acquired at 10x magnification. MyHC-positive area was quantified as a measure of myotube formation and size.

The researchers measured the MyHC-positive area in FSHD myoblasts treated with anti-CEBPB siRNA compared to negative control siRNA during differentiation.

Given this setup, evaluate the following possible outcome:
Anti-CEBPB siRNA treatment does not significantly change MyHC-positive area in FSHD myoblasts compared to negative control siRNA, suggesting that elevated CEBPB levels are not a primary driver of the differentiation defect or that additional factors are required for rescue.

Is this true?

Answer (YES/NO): NO